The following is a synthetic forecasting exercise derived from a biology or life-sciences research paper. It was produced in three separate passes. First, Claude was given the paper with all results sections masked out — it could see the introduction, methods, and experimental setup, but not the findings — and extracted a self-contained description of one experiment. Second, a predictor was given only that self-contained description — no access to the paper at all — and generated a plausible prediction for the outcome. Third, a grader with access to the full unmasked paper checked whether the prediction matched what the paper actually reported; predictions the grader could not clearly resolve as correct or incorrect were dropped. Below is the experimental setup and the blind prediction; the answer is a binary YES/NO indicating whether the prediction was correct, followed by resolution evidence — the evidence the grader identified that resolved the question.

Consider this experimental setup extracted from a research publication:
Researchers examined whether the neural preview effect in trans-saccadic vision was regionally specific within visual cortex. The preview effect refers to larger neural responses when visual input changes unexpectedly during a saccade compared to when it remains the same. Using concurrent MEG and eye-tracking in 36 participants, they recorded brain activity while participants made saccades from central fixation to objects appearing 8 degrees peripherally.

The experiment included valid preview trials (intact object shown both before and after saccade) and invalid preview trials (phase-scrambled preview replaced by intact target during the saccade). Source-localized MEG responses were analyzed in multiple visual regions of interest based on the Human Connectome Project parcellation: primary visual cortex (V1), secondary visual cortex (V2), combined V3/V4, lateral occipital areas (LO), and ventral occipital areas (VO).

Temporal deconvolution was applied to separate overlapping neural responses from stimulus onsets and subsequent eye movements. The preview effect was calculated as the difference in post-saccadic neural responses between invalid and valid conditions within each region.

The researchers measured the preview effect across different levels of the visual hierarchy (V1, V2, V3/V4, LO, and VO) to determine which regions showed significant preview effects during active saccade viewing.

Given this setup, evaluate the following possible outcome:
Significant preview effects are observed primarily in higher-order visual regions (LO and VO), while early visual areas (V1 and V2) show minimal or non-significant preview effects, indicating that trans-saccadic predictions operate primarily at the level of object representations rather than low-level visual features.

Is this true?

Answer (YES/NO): NO